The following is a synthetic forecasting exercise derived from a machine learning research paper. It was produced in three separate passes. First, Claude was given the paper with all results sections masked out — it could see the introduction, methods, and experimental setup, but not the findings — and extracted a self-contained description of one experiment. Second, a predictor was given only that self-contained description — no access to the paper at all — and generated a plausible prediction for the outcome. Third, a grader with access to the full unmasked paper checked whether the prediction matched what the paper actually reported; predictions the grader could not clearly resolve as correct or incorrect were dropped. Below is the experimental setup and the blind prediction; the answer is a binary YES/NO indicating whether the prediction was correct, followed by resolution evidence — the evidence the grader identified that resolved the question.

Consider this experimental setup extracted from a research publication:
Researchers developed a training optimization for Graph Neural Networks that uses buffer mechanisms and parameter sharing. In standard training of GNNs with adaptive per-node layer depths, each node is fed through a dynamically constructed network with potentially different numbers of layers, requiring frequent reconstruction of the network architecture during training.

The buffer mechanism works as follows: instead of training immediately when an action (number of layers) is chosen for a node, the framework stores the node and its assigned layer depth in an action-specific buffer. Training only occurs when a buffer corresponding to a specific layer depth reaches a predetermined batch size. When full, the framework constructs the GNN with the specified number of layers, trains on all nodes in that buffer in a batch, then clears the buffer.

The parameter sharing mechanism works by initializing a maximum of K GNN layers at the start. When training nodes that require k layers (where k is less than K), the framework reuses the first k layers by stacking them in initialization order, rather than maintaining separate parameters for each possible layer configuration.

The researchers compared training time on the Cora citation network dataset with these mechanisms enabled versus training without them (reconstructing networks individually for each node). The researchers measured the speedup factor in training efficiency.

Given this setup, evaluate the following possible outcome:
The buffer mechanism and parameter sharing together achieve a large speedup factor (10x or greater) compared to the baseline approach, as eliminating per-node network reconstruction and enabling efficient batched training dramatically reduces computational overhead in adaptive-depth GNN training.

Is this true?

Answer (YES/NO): YES